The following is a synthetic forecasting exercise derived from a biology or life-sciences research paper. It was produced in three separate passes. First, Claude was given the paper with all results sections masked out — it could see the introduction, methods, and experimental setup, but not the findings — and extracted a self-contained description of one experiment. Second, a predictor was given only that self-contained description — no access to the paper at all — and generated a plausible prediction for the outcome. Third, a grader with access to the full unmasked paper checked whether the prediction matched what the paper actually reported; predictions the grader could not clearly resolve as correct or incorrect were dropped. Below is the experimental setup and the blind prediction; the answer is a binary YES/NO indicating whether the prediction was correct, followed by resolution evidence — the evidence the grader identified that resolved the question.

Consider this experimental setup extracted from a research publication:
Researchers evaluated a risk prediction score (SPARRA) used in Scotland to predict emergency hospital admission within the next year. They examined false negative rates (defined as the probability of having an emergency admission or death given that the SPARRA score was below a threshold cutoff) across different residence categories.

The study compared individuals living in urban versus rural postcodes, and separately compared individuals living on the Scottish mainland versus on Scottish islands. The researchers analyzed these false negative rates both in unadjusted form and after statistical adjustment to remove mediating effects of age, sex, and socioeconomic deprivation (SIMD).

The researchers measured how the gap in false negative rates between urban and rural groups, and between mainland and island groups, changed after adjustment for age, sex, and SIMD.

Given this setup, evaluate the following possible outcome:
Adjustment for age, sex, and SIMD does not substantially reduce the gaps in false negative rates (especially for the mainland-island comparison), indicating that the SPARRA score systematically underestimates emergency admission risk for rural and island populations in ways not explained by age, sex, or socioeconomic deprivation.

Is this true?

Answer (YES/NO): NO